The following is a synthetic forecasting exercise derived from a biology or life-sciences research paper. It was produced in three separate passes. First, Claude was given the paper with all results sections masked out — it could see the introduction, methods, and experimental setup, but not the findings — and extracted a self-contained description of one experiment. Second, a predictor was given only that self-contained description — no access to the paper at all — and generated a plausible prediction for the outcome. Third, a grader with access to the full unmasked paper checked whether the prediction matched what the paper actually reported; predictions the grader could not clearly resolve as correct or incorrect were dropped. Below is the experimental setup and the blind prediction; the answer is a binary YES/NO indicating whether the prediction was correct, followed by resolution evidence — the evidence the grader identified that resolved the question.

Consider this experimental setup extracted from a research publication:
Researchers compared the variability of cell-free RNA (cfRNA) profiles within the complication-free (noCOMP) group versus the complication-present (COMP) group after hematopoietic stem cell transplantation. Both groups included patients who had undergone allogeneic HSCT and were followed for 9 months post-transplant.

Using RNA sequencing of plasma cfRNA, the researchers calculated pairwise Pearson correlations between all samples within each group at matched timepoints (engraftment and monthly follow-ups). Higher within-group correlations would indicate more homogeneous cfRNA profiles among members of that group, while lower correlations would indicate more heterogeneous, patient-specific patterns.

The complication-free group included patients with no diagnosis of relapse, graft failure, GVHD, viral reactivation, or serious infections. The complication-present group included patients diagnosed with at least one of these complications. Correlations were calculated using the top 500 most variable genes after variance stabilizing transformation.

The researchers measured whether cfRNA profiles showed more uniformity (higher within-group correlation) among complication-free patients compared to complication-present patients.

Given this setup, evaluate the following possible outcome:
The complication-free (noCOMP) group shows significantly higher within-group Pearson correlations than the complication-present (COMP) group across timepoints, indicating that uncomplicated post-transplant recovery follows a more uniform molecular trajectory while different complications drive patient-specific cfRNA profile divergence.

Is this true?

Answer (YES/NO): YES